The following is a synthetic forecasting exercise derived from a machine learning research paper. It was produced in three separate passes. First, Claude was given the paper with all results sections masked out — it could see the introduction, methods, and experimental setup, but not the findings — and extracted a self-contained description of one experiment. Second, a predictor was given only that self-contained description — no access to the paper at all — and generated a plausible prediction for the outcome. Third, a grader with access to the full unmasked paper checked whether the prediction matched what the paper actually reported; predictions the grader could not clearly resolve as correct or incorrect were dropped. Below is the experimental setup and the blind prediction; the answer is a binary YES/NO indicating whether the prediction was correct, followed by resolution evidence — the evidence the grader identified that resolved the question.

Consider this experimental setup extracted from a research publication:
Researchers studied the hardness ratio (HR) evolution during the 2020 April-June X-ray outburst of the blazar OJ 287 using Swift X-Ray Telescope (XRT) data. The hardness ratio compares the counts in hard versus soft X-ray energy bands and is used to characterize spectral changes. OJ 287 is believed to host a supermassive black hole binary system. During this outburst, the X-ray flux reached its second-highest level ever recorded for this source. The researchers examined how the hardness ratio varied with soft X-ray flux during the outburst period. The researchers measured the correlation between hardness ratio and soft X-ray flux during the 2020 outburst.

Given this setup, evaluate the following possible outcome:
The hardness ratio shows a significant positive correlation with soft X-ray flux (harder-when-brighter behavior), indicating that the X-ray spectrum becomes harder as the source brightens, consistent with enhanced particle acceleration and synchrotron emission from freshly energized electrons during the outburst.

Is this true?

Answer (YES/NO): NO